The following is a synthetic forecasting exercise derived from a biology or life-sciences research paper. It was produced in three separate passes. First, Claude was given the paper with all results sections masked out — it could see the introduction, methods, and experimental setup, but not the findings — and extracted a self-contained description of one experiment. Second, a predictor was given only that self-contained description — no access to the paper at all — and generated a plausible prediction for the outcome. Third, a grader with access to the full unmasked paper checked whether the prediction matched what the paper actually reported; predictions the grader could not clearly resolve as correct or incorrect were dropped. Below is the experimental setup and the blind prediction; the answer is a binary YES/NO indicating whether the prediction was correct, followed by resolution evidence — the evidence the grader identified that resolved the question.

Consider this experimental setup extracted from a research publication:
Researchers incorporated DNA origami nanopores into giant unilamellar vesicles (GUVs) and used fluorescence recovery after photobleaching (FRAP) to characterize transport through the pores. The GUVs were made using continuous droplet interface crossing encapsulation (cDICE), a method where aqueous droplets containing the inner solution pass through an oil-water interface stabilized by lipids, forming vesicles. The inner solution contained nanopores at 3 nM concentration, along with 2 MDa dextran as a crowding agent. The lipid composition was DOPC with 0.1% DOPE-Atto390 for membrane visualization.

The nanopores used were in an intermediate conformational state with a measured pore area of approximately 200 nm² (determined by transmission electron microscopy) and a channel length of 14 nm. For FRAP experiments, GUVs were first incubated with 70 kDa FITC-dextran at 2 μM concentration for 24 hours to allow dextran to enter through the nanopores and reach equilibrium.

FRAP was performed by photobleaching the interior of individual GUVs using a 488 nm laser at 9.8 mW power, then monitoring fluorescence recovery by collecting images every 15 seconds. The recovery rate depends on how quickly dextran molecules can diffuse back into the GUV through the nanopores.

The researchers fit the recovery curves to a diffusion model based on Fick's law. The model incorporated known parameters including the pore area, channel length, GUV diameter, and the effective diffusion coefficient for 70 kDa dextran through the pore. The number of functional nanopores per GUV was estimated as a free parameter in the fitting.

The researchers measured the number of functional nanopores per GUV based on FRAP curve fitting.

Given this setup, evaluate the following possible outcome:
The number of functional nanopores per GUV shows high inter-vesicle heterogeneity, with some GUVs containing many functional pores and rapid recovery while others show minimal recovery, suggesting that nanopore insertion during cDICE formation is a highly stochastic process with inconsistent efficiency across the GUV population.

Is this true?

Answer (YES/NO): NO